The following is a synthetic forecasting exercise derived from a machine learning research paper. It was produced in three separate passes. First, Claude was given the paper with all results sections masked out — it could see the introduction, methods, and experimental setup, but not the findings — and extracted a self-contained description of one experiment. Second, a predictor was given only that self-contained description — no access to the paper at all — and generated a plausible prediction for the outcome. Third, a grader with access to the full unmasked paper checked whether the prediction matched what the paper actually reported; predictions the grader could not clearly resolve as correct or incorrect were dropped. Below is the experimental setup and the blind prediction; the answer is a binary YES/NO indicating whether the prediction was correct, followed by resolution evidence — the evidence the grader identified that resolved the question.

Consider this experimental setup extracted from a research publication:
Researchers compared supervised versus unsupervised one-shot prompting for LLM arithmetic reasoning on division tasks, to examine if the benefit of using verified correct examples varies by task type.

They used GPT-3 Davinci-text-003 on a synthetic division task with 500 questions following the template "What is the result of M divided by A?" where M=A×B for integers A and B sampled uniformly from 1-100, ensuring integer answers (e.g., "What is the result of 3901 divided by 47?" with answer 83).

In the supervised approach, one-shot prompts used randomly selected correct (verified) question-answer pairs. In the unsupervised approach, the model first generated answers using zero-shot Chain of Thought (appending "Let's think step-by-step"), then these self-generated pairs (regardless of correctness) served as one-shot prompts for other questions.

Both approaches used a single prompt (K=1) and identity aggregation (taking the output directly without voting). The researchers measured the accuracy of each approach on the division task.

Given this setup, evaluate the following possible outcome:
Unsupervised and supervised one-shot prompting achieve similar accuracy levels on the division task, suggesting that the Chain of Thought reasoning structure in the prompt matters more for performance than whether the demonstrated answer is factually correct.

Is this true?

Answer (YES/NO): NO